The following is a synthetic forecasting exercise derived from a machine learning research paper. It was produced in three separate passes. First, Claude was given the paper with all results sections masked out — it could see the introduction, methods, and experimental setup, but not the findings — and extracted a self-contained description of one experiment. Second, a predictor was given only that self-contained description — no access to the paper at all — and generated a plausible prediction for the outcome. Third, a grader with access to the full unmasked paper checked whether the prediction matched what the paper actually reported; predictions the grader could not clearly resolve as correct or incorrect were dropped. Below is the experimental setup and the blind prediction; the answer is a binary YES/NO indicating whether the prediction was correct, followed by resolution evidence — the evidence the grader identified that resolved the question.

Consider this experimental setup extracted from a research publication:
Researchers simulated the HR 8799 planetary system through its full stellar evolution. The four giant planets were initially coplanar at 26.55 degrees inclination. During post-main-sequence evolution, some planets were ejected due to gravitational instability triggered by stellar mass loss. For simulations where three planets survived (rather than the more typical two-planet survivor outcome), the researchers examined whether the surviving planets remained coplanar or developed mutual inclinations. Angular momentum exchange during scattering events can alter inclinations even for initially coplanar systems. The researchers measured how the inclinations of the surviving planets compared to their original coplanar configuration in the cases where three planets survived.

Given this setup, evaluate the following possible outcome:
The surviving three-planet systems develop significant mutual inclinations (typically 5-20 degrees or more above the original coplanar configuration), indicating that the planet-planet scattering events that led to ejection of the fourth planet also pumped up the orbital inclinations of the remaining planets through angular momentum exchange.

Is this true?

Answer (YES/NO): YES